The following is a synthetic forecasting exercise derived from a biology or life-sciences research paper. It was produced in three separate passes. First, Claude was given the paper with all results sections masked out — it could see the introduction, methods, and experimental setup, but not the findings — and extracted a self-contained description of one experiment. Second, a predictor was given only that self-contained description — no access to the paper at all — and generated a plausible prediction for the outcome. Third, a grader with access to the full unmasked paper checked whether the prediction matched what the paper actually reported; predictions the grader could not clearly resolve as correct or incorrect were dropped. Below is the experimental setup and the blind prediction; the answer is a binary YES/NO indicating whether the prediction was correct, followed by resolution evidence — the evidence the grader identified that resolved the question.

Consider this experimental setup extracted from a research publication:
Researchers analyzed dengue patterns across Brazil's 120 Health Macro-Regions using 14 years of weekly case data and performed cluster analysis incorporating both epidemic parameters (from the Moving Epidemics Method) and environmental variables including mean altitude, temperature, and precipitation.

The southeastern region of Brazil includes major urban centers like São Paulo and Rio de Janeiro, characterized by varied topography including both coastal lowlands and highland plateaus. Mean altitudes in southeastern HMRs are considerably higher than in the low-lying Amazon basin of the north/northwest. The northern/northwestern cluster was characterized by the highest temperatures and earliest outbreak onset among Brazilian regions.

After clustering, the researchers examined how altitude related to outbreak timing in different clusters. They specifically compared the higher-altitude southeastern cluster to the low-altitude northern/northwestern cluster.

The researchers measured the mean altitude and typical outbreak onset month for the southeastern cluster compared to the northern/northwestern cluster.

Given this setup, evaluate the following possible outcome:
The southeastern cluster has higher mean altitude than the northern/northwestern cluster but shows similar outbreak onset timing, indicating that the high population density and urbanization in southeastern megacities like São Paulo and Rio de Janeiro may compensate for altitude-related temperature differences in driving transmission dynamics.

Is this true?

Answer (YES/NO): NO